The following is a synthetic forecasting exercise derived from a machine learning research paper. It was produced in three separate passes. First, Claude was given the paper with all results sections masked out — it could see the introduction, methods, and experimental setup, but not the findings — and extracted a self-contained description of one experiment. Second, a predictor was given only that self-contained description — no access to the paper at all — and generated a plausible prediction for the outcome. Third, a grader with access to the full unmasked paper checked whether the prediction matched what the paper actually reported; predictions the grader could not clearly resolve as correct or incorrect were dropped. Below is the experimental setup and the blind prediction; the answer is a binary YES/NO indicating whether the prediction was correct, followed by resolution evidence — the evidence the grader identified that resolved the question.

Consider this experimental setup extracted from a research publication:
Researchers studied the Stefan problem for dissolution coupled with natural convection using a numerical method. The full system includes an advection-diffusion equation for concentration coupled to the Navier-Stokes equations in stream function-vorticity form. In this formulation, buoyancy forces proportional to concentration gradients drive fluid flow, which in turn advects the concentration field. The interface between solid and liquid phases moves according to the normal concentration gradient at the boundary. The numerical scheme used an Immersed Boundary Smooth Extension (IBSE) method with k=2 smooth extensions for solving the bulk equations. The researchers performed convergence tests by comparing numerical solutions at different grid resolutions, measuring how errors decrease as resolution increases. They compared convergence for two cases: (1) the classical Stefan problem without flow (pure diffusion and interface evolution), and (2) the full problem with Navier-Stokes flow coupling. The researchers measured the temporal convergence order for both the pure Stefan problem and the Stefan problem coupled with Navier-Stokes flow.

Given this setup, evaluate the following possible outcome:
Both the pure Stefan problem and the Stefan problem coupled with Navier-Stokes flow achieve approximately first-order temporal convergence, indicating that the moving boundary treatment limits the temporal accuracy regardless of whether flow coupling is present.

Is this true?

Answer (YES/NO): NO